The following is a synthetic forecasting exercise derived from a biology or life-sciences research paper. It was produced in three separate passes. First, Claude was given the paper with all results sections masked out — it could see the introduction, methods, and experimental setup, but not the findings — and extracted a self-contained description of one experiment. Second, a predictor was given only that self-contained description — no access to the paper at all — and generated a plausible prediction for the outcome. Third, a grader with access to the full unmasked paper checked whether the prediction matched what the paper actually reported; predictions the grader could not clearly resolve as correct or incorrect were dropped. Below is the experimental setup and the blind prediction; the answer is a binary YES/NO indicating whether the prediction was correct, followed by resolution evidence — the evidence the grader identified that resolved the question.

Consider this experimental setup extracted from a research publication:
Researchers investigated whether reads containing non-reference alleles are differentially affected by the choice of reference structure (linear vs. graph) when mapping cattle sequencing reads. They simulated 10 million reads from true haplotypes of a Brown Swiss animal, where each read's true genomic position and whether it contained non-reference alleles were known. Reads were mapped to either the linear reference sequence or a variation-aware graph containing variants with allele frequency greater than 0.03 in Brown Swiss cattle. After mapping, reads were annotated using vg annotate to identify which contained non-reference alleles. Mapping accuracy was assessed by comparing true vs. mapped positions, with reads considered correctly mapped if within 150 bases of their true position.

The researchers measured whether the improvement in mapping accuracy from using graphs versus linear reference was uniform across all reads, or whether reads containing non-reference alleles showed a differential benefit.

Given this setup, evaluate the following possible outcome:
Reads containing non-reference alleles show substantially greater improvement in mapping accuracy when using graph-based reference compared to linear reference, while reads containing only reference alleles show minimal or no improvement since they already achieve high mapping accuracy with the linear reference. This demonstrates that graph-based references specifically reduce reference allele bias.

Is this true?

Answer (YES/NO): YES